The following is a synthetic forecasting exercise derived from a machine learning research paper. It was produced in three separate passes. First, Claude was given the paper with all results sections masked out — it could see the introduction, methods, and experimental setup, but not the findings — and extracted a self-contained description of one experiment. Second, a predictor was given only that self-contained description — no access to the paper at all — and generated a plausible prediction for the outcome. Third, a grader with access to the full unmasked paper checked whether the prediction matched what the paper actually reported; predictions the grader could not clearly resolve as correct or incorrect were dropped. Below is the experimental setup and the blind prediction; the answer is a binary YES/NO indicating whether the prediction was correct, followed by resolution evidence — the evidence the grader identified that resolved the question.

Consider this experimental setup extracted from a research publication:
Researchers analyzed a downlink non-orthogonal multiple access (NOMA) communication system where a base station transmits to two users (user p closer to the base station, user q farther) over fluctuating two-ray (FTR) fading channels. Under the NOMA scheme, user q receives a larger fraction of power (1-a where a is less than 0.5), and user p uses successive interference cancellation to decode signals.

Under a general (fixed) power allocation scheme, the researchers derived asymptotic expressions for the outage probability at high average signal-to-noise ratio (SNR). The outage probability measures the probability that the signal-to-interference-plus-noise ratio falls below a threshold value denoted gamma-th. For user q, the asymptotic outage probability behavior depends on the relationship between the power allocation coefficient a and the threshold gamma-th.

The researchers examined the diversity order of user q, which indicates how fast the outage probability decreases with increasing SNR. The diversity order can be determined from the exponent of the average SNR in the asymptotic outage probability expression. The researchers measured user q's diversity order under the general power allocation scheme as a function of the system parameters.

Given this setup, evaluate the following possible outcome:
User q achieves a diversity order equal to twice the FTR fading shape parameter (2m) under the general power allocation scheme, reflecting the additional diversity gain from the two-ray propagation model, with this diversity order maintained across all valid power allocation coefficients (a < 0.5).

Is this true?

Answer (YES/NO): NO